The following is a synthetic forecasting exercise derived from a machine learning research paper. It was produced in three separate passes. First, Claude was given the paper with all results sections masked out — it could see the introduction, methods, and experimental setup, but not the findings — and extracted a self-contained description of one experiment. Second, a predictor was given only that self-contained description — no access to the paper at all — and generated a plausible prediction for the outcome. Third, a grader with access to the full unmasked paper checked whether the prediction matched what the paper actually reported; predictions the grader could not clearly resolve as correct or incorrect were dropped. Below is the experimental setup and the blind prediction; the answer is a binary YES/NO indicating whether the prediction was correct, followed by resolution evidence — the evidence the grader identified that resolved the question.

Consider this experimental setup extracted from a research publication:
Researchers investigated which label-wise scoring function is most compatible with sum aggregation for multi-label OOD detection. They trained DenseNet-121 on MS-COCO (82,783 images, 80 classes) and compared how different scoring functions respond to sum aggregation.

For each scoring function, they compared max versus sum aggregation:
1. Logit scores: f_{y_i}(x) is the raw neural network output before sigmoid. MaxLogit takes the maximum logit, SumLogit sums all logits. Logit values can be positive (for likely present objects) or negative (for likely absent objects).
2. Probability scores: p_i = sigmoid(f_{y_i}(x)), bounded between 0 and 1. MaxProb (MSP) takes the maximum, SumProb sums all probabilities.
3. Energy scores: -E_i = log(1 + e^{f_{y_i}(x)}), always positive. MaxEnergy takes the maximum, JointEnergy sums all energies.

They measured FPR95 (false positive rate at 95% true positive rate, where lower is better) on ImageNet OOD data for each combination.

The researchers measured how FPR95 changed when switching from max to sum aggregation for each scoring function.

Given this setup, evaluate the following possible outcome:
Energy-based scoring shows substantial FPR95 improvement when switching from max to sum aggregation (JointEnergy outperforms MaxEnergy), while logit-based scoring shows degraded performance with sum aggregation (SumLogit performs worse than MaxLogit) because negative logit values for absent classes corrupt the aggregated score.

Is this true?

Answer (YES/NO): YES